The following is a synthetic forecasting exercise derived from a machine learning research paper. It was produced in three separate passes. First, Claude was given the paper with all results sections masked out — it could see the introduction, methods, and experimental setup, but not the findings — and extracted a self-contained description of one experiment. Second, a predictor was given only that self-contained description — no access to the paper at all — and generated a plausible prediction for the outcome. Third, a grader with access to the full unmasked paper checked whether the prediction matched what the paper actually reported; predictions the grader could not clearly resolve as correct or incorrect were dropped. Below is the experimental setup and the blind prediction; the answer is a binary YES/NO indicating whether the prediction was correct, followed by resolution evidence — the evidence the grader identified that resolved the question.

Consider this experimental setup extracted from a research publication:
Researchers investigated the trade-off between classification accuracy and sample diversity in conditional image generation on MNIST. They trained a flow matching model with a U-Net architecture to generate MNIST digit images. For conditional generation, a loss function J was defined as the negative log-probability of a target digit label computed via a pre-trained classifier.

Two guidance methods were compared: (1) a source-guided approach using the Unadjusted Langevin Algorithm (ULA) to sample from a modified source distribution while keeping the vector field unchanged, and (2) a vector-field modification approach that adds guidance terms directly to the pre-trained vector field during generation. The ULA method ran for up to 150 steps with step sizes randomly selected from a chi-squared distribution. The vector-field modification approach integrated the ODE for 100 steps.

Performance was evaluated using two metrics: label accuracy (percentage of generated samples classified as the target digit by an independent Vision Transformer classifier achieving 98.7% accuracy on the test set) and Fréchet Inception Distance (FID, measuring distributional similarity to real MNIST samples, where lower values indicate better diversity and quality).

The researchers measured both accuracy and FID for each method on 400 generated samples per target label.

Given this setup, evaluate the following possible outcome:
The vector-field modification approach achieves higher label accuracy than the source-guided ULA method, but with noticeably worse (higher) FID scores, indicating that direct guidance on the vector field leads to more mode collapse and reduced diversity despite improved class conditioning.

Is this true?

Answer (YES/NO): YES